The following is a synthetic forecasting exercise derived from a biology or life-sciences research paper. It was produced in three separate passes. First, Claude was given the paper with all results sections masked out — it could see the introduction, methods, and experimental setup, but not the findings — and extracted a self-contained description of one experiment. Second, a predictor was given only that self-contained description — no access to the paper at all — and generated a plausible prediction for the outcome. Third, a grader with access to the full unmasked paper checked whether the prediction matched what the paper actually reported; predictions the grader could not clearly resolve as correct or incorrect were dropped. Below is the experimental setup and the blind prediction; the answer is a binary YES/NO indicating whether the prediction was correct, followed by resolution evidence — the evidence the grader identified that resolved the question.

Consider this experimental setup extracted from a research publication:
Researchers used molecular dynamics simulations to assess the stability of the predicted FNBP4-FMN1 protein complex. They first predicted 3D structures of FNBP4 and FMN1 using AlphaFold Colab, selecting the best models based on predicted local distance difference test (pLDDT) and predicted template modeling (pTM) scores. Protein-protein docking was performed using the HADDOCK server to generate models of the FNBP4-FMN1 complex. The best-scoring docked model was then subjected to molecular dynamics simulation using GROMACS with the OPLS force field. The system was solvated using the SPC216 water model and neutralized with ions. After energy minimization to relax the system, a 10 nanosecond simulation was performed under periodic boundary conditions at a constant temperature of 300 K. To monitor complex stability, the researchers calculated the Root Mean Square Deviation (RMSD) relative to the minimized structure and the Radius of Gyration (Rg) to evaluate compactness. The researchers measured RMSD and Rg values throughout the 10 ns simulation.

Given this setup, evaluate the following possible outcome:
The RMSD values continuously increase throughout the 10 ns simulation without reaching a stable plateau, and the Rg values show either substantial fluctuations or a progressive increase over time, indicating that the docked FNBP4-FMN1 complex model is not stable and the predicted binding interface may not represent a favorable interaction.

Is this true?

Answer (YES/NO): NO